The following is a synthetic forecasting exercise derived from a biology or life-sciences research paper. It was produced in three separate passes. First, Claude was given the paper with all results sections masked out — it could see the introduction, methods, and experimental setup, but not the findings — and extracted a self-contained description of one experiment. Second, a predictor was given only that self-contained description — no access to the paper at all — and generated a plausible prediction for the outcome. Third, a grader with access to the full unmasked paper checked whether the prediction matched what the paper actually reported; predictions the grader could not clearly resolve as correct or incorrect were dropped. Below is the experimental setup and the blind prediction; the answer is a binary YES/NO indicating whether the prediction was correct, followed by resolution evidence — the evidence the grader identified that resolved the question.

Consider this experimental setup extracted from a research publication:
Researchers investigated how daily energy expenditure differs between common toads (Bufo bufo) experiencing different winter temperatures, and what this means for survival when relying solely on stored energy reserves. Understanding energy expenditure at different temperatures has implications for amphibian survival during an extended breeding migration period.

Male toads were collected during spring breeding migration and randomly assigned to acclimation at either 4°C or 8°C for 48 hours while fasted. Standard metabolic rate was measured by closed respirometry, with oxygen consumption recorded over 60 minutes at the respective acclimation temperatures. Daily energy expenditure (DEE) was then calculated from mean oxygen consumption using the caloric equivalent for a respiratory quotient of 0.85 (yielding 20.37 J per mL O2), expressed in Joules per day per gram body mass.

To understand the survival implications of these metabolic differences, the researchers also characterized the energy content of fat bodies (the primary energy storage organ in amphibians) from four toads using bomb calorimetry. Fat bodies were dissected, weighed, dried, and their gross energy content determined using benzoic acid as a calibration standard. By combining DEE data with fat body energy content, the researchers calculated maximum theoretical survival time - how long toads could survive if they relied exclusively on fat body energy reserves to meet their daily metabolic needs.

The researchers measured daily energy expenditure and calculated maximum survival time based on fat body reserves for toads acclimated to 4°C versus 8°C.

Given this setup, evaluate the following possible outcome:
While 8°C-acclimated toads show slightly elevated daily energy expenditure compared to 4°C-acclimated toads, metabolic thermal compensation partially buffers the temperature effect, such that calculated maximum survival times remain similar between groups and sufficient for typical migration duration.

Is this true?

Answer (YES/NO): NO